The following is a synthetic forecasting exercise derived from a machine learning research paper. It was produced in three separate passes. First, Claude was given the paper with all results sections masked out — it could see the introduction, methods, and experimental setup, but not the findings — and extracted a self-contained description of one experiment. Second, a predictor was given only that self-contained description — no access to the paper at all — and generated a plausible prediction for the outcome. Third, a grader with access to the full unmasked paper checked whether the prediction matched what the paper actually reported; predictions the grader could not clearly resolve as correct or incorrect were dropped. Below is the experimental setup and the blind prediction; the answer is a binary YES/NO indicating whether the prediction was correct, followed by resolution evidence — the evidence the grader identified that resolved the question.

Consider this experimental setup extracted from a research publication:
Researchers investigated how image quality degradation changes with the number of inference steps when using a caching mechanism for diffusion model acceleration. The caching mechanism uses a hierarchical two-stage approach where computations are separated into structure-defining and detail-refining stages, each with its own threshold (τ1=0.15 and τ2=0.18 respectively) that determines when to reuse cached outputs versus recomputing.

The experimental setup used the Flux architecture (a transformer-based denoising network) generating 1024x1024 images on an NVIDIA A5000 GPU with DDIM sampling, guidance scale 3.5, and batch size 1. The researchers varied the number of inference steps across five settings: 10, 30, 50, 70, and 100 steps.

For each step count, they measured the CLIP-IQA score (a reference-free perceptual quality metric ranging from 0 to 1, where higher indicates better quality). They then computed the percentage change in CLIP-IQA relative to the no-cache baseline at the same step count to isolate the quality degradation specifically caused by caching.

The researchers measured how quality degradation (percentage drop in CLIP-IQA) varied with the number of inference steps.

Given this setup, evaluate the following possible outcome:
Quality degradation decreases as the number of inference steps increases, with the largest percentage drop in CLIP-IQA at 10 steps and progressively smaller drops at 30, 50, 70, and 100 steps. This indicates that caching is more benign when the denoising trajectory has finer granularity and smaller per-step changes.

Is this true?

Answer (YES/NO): NO